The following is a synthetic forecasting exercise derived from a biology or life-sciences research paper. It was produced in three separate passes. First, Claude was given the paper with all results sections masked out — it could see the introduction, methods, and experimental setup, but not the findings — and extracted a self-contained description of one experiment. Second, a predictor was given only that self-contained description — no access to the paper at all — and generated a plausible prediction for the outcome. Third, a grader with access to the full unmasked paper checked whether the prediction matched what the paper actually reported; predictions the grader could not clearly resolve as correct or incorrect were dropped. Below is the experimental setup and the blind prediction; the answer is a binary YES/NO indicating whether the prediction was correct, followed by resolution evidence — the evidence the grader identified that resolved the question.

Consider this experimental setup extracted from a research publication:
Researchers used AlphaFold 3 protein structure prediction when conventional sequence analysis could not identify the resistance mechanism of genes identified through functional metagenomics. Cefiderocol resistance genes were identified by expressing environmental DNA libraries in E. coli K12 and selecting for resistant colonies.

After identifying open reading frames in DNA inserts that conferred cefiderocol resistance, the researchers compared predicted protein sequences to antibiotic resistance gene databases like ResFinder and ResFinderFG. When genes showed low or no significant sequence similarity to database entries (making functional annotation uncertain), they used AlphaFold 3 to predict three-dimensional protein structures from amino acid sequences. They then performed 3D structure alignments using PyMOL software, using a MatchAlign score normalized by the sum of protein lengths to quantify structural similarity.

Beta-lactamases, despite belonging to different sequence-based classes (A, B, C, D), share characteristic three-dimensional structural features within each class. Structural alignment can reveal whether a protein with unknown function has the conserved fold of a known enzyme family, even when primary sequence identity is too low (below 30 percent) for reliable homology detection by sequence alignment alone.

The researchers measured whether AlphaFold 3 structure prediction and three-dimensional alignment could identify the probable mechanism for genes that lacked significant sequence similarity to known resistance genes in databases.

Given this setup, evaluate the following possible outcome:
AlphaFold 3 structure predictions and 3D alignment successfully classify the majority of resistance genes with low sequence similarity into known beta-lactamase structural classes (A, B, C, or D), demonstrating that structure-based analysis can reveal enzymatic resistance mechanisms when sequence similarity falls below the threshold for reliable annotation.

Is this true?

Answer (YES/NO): NO